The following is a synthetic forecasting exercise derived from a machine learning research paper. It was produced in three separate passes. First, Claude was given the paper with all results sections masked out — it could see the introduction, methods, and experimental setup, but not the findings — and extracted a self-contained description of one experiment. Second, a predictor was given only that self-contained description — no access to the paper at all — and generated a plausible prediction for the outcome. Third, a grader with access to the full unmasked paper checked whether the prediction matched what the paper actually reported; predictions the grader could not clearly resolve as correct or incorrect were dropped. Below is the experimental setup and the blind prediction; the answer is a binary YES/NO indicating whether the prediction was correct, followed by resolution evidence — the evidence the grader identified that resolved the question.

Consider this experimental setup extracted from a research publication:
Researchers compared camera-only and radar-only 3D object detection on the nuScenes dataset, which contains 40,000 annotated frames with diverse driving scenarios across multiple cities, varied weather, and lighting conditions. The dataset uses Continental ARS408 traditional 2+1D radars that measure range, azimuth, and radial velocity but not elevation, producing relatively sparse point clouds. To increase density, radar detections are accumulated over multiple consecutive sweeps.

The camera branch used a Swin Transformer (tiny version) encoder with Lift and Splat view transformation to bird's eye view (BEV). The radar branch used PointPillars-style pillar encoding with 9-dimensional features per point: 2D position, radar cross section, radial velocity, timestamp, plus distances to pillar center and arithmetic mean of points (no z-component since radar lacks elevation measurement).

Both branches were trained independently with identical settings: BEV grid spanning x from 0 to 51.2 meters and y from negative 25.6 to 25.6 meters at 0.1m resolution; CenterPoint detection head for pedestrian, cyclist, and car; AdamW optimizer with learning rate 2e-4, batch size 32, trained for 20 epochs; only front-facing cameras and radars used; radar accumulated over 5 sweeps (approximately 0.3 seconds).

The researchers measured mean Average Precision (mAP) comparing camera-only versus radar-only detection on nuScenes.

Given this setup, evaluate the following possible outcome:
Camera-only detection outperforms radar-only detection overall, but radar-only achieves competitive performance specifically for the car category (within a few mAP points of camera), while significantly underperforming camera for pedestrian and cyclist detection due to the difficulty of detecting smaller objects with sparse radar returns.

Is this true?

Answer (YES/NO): NO